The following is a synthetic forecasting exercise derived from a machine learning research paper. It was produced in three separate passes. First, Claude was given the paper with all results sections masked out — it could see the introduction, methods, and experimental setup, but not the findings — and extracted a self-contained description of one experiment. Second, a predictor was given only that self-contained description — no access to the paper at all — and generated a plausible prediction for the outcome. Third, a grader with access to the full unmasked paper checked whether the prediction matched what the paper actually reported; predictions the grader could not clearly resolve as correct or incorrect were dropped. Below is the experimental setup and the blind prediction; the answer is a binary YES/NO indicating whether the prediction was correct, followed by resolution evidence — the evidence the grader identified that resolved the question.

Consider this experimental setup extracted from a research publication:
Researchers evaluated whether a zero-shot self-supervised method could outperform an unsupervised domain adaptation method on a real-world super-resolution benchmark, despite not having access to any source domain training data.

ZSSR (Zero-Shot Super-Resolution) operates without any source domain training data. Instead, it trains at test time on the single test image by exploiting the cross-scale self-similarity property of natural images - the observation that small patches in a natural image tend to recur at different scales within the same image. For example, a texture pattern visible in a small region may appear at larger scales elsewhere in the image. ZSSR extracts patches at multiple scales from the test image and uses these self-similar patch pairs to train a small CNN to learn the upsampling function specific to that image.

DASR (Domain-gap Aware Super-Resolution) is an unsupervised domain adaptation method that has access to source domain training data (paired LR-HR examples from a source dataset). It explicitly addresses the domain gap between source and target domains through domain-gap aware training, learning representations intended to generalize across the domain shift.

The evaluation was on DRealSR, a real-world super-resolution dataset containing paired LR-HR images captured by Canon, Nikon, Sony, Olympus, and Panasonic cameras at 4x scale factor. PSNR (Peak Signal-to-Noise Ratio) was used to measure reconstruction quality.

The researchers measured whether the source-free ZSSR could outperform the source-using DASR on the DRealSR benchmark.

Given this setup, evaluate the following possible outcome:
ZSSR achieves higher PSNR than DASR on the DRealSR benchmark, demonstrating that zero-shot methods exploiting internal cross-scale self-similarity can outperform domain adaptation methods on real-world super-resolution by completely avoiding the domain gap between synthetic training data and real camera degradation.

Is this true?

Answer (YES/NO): YES